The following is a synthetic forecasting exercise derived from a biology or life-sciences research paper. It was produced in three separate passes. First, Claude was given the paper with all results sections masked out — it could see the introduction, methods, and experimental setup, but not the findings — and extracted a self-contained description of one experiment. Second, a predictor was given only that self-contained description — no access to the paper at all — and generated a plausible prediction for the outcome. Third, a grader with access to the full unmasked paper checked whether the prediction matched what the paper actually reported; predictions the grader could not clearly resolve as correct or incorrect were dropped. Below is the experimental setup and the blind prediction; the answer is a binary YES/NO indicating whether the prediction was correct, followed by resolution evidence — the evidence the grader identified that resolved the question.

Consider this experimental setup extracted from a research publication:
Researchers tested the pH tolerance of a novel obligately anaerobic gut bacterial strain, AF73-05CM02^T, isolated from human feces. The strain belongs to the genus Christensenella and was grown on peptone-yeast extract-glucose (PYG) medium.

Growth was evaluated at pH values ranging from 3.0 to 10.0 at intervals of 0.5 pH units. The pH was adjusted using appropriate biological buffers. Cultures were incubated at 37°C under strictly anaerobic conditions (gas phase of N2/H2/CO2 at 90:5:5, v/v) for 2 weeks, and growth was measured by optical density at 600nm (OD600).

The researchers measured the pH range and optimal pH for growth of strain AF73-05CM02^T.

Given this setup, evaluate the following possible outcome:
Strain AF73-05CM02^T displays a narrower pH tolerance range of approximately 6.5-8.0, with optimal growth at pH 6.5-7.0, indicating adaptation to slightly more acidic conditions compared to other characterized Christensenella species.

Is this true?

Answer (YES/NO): NO